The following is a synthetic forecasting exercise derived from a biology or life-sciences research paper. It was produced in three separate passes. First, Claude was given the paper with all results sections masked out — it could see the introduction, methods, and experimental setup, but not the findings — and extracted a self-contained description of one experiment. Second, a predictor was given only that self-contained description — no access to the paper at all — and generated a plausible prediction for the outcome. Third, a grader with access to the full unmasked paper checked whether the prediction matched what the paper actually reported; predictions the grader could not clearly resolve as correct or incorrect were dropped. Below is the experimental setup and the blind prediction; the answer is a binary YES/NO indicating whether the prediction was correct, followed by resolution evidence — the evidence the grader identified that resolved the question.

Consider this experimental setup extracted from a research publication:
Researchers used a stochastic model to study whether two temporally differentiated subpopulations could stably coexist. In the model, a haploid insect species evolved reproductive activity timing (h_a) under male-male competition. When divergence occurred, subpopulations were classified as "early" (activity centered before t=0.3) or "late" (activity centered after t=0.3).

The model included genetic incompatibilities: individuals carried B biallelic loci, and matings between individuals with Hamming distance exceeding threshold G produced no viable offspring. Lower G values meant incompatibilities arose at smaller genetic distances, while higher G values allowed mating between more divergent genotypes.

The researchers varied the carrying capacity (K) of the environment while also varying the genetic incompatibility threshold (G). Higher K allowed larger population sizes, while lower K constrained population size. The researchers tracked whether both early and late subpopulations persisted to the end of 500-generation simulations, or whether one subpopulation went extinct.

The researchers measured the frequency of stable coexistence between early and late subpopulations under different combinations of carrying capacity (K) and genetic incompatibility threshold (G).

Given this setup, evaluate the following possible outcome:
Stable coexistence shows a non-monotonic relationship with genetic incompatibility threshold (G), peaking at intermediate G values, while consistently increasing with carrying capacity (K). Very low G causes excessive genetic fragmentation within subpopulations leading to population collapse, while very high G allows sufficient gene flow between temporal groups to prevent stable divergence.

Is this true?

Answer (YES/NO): NO